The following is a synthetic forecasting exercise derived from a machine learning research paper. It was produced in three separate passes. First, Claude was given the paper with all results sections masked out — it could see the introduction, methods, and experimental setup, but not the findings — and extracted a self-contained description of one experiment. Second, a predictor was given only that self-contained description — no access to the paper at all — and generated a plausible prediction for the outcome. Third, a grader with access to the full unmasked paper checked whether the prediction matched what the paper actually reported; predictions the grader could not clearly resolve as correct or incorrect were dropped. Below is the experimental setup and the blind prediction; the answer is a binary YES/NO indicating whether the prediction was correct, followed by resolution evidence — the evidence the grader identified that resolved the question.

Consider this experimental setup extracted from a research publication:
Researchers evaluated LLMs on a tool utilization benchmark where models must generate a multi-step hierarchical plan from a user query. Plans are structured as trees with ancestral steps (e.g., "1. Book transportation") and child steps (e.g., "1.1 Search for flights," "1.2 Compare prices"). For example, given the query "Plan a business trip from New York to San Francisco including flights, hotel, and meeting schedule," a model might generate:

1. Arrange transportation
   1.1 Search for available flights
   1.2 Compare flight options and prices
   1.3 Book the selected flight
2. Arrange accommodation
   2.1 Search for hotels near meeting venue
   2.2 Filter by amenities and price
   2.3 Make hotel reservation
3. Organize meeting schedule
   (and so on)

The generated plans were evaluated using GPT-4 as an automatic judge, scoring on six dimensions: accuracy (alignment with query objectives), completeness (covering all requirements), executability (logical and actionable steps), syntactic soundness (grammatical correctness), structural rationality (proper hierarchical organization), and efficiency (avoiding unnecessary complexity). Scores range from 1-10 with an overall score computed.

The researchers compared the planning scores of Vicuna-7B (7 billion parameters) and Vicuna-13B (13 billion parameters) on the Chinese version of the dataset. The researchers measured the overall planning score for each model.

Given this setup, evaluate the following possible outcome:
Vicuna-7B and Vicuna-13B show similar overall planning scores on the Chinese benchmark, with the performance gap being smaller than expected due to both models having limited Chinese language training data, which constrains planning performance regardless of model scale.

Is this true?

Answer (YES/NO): NO